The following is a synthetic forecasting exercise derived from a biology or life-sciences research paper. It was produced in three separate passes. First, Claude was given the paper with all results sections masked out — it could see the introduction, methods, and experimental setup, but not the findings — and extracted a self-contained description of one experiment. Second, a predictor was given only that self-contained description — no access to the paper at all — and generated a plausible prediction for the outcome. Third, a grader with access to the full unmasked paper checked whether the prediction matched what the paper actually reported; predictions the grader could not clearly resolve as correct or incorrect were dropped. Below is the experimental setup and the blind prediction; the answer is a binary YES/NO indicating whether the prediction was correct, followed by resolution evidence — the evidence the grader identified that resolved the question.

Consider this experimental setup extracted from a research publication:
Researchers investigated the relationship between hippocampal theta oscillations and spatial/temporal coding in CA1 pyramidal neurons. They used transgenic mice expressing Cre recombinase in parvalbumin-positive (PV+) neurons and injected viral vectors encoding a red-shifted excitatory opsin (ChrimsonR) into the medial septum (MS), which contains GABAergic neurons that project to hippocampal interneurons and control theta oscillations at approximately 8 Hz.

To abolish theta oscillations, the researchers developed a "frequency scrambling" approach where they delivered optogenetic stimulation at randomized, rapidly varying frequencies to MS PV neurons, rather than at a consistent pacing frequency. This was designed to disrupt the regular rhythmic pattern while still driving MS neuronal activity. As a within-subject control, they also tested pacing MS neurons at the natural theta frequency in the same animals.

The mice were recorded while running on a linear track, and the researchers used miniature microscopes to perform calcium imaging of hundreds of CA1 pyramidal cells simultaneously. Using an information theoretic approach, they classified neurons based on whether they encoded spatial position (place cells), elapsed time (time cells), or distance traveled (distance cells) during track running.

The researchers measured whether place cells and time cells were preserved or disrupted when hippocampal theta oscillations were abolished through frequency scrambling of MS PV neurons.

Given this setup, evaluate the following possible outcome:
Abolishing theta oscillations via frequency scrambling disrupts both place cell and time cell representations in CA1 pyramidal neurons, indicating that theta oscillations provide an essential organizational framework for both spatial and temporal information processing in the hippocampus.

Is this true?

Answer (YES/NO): NO